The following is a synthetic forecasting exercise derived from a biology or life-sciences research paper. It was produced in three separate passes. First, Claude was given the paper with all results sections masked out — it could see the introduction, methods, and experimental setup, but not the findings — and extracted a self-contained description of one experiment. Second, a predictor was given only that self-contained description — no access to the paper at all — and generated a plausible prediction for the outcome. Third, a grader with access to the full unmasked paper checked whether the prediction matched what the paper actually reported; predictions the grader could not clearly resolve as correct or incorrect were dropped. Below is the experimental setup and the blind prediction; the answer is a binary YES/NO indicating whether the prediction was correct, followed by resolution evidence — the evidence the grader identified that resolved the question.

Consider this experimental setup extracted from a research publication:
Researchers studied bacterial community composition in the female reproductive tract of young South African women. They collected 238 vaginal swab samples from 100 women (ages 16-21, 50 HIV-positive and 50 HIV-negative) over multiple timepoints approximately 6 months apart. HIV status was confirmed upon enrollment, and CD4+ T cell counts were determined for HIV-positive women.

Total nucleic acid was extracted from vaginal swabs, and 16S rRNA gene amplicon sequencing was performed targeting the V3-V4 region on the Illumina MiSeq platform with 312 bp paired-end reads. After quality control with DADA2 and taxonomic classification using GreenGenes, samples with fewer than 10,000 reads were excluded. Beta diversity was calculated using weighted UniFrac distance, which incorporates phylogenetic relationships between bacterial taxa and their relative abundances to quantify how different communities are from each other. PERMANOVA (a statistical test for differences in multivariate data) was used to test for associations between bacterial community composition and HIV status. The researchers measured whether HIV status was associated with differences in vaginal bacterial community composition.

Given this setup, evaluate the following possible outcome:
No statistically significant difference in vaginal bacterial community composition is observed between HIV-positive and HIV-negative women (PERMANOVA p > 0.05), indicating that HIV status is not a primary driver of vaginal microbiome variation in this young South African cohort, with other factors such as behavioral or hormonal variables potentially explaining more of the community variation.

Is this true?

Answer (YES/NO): YES